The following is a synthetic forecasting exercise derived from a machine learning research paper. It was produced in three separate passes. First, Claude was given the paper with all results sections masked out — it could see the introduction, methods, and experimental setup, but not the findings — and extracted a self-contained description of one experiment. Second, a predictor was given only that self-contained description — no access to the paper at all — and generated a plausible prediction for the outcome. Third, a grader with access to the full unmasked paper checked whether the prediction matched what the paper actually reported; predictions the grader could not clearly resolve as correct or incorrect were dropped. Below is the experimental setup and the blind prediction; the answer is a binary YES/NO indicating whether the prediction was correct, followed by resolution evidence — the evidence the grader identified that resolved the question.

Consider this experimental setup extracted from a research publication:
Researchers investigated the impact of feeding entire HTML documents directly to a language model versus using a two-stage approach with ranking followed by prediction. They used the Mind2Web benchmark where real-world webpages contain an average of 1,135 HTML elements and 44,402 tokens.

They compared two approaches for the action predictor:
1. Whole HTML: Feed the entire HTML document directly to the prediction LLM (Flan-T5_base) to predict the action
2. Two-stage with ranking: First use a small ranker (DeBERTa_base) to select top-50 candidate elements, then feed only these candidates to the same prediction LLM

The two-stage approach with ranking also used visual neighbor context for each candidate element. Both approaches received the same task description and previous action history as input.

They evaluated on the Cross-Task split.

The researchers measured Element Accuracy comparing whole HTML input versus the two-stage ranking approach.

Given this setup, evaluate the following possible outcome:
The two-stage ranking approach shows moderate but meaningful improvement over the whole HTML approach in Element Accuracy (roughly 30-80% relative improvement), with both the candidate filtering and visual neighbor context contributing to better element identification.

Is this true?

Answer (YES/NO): NO